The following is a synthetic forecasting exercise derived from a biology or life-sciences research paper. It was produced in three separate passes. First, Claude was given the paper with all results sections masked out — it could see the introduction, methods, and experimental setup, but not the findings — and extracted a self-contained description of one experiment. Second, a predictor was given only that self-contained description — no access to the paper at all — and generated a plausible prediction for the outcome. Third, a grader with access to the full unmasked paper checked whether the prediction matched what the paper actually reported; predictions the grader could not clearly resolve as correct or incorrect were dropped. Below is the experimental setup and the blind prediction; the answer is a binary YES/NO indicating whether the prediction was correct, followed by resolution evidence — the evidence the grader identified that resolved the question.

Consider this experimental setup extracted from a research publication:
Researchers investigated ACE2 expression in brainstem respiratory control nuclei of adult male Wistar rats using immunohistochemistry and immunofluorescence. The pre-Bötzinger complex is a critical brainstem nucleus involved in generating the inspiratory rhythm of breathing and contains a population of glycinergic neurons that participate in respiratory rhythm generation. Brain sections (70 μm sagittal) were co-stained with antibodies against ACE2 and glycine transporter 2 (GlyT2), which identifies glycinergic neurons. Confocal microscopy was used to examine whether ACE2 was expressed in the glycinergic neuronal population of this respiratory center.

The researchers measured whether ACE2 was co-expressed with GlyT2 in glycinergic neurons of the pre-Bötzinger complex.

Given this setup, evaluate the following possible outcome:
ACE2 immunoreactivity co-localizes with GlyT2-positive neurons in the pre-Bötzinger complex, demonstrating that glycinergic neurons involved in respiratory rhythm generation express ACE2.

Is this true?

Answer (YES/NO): YES